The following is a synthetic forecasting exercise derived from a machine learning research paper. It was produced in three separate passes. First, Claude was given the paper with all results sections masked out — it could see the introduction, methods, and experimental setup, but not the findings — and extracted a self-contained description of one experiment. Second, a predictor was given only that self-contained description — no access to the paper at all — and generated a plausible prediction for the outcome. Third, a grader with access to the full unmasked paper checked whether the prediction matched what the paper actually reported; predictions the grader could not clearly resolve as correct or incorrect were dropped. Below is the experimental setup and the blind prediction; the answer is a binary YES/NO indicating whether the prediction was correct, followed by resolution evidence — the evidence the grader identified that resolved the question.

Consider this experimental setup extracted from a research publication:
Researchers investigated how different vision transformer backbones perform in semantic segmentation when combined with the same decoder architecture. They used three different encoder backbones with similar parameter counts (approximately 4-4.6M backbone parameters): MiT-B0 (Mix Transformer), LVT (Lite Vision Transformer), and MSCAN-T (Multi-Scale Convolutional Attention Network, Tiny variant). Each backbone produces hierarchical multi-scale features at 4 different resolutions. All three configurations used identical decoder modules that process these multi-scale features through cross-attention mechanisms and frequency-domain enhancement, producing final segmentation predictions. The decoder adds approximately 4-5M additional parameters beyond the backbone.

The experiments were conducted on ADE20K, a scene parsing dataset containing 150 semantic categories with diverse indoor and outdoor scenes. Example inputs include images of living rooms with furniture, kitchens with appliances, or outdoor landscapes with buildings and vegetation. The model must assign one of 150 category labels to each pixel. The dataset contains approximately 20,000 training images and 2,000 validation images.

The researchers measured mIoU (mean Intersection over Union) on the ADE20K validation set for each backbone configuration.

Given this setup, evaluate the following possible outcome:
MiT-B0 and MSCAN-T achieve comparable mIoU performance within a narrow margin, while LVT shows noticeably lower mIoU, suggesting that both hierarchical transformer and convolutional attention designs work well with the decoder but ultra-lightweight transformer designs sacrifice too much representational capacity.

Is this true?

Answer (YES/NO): NO